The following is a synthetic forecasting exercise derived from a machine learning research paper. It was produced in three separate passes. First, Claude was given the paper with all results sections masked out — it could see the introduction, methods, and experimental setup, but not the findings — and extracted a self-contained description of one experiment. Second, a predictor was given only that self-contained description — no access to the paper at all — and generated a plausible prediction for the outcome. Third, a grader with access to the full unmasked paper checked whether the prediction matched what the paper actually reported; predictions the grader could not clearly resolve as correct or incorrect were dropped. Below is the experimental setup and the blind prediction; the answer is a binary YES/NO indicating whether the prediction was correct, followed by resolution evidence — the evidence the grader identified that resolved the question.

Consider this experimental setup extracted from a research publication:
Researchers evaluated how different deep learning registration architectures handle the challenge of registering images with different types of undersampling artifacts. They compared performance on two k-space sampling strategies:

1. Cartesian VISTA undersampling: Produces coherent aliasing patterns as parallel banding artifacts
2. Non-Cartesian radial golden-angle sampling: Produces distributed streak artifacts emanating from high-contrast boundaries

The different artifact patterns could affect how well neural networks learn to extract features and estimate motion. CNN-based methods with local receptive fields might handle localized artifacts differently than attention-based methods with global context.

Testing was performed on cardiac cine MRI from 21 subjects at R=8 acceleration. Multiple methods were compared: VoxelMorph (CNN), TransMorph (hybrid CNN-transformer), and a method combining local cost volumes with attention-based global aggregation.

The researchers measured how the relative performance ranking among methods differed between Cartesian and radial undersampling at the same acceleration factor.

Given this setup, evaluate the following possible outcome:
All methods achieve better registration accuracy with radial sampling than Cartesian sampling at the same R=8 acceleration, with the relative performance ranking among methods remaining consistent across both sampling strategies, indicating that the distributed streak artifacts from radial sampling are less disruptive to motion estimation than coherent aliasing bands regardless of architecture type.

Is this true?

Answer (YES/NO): YES